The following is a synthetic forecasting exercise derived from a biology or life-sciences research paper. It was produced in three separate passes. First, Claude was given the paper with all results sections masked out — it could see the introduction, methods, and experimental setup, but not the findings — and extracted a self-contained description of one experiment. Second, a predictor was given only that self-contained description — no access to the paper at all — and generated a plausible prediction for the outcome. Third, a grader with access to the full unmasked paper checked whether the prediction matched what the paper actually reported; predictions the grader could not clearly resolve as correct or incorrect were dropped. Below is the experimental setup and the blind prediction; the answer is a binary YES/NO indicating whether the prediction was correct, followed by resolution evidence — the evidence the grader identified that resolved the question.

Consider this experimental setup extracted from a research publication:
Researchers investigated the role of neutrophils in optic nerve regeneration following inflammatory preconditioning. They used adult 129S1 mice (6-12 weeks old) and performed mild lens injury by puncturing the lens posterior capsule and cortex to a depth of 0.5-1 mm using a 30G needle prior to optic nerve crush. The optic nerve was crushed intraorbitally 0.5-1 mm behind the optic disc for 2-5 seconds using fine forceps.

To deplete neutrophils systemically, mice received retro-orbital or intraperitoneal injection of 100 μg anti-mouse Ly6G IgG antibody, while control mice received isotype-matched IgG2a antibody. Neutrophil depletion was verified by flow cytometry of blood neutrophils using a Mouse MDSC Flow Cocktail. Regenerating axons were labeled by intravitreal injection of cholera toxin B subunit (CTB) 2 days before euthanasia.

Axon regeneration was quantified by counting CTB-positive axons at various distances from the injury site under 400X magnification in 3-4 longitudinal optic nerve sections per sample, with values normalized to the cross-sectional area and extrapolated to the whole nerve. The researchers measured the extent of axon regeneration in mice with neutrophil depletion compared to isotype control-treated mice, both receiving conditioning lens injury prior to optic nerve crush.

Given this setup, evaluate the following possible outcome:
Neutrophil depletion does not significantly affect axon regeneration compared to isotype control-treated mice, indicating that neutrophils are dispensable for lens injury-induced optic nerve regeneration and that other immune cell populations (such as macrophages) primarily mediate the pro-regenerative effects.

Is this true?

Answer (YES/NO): NO